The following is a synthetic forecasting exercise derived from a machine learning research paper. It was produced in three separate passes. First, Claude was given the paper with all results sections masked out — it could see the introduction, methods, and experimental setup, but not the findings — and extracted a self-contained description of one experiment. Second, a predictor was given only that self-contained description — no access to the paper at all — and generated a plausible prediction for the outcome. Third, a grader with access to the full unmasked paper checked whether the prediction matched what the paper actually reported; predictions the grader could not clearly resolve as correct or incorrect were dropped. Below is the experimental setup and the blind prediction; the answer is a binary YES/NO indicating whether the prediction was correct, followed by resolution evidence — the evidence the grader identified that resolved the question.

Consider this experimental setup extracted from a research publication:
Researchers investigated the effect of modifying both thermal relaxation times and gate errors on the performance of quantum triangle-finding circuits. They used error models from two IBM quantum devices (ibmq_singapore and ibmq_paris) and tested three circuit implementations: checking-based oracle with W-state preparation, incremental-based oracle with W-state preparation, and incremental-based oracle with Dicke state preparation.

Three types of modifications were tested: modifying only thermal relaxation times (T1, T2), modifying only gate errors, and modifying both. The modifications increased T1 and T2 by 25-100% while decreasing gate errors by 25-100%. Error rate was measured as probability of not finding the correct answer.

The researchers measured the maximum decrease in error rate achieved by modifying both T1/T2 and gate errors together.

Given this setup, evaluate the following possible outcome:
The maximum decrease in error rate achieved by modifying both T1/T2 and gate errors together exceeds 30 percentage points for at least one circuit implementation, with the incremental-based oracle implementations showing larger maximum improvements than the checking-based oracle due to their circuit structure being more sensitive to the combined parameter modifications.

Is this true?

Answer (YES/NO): NO